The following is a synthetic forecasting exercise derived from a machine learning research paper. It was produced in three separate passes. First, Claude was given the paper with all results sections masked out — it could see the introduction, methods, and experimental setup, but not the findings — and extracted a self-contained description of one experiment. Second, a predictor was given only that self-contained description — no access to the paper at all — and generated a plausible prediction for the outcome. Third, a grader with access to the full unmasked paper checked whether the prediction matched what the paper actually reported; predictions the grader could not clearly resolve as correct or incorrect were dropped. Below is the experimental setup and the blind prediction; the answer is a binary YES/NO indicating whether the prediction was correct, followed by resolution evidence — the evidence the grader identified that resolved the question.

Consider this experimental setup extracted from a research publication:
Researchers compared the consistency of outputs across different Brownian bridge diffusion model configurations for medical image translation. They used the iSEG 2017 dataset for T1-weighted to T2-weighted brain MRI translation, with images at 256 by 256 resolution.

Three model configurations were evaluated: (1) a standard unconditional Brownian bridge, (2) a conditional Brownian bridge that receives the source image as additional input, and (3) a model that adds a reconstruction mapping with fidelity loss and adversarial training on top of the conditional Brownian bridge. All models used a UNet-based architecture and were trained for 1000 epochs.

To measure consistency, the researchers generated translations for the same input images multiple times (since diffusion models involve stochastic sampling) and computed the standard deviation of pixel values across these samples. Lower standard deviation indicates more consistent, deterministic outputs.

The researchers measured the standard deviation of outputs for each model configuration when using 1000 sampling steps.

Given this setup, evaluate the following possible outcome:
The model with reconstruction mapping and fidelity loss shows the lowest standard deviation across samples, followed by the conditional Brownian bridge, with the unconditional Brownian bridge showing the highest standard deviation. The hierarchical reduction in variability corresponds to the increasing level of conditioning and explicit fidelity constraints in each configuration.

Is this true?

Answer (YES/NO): YES